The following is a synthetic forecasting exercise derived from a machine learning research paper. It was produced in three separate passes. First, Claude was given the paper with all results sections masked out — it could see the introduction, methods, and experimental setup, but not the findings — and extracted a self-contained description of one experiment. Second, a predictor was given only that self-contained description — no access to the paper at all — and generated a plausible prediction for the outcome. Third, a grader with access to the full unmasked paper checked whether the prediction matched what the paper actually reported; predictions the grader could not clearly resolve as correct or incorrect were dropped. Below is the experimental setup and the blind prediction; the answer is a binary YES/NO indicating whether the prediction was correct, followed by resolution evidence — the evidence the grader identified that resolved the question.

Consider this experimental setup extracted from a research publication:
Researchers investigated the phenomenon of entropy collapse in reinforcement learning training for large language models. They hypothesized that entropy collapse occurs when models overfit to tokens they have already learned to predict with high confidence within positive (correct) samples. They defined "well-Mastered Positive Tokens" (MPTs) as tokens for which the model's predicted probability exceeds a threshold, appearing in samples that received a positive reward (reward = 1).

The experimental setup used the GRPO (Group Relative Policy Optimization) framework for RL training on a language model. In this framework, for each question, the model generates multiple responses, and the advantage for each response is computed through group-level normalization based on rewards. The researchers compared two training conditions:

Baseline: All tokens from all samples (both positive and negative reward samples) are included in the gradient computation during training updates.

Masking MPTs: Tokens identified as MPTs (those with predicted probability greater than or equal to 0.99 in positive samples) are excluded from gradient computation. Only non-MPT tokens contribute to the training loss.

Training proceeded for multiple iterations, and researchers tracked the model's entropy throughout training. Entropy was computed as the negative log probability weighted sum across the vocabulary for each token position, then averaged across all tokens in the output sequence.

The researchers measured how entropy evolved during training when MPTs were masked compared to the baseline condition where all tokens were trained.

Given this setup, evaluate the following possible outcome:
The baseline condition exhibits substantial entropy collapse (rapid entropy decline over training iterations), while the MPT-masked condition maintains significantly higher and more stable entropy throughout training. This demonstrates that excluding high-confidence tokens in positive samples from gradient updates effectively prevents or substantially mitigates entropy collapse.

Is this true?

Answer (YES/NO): NO